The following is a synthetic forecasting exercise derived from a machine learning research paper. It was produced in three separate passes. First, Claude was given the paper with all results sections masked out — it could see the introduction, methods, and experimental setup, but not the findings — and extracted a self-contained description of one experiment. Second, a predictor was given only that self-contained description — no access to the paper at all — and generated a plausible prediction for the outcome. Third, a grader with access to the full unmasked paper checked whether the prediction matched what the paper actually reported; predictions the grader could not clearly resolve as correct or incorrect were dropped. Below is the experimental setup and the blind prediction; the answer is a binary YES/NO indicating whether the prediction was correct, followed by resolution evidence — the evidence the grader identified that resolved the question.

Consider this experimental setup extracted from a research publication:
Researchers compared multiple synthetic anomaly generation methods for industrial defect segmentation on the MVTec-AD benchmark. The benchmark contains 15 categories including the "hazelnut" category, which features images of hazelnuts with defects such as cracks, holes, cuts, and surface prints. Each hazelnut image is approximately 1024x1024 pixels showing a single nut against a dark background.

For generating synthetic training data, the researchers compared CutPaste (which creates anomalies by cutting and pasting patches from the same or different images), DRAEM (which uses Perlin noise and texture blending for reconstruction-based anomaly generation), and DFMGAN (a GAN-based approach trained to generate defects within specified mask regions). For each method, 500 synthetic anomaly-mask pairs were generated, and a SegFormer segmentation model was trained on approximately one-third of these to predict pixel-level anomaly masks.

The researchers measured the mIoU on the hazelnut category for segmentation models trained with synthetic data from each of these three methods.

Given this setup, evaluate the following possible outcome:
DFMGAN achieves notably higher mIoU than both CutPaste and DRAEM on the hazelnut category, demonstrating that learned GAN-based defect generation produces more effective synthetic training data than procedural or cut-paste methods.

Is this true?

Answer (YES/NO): NO